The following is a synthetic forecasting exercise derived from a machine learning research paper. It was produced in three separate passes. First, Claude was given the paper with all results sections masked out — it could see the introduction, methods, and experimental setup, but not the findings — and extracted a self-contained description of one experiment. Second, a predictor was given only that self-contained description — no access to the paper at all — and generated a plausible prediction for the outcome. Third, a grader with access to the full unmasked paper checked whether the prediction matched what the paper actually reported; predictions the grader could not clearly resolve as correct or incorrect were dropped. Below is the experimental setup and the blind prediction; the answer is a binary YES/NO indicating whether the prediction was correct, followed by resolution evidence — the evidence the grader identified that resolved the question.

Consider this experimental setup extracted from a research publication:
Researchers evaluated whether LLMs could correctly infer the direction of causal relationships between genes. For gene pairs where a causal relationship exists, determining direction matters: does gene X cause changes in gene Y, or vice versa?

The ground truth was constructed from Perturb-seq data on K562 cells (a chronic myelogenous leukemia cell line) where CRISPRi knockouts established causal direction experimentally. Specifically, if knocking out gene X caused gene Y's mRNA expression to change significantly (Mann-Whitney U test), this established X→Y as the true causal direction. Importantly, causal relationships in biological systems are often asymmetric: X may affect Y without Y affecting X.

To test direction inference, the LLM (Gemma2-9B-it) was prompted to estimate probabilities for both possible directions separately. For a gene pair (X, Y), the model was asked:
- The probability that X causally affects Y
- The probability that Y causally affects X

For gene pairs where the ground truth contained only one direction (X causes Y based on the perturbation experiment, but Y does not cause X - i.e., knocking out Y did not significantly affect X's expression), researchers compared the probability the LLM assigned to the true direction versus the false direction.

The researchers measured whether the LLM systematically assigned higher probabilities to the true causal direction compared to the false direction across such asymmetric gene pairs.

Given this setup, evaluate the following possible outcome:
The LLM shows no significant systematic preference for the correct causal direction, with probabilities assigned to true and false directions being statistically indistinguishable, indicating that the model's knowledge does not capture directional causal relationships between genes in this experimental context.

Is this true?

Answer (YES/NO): NO